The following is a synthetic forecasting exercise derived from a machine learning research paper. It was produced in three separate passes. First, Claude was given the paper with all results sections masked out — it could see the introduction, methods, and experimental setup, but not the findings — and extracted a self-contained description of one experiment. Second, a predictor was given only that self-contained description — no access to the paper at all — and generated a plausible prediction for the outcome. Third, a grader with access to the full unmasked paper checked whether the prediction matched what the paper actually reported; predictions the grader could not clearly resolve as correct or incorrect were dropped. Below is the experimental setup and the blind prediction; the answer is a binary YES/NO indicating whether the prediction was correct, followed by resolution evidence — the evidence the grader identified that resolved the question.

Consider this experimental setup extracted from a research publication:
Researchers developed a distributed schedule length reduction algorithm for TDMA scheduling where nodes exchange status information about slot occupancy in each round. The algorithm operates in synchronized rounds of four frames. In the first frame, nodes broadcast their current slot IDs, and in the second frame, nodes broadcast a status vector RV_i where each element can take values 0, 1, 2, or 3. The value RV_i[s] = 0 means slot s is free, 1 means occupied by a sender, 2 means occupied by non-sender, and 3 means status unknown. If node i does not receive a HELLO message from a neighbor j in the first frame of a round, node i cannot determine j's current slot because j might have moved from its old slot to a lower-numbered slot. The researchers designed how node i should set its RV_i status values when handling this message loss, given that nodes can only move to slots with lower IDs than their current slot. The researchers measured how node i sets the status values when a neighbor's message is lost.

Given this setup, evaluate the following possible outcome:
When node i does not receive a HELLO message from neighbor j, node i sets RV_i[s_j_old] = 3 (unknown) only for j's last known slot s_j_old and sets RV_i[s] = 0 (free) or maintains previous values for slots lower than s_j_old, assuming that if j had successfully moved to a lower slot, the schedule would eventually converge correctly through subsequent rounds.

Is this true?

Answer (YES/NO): NO